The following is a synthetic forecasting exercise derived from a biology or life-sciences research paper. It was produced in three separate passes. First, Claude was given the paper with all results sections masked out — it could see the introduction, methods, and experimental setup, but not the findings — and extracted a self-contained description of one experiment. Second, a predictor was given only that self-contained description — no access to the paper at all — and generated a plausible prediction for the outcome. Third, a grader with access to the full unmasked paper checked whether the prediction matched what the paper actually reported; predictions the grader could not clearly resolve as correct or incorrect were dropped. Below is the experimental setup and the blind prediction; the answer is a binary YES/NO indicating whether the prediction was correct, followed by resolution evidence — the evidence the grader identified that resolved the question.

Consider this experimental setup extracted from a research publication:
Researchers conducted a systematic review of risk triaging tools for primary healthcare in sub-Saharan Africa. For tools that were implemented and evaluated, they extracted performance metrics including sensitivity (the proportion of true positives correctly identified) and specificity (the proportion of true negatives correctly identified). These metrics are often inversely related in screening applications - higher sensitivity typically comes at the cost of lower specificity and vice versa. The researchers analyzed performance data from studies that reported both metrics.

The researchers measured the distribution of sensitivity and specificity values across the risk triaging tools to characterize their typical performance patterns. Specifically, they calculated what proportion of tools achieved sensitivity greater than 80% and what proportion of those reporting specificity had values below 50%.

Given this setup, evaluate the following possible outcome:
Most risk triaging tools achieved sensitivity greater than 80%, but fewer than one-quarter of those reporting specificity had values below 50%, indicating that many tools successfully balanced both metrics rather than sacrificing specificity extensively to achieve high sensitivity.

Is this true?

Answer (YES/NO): NO